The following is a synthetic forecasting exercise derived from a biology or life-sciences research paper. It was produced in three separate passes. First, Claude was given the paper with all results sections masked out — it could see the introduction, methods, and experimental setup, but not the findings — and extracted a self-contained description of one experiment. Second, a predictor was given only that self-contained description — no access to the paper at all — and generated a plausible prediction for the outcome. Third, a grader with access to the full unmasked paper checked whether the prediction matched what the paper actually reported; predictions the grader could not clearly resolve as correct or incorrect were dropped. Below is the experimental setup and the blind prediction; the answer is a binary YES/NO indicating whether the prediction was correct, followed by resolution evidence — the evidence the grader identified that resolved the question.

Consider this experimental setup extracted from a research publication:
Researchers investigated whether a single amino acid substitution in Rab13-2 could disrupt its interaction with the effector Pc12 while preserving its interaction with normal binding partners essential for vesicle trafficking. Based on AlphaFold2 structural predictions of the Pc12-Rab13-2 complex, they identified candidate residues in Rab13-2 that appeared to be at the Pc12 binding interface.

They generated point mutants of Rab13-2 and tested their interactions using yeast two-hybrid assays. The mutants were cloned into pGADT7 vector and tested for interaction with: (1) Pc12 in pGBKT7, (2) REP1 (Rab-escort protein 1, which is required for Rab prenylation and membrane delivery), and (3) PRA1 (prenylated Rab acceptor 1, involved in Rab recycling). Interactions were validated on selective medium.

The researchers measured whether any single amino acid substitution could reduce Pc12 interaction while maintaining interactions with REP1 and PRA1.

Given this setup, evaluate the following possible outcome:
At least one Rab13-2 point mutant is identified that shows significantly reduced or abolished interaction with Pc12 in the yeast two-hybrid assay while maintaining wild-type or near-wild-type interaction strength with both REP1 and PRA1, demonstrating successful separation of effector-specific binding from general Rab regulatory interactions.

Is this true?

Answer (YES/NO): YES